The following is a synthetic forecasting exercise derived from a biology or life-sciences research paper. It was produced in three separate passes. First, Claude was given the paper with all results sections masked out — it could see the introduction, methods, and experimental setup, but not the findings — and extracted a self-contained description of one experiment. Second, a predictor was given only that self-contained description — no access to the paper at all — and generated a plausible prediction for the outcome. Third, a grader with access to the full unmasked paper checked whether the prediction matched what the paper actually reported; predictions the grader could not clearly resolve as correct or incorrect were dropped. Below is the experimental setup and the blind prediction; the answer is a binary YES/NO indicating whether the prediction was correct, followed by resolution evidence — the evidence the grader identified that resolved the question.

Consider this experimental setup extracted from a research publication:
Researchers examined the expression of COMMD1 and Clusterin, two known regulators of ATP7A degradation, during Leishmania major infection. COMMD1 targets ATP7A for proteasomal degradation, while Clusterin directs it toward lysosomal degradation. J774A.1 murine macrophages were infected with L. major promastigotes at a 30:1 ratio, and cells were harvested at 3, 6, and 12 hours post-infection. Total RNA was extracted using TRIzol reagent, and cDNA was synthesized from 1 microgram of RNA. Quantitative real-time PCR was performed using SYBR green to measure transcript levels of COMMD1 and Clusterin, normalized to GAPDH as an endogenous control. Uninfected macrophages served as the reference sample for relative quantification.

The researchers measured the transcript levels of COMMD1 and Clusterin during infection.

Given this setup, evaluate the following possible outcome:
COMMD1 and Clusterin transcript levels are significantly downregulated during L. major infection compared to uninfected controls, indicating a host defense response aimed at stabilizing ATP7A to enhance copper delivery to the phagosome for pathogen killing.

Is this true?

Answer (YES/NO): NO